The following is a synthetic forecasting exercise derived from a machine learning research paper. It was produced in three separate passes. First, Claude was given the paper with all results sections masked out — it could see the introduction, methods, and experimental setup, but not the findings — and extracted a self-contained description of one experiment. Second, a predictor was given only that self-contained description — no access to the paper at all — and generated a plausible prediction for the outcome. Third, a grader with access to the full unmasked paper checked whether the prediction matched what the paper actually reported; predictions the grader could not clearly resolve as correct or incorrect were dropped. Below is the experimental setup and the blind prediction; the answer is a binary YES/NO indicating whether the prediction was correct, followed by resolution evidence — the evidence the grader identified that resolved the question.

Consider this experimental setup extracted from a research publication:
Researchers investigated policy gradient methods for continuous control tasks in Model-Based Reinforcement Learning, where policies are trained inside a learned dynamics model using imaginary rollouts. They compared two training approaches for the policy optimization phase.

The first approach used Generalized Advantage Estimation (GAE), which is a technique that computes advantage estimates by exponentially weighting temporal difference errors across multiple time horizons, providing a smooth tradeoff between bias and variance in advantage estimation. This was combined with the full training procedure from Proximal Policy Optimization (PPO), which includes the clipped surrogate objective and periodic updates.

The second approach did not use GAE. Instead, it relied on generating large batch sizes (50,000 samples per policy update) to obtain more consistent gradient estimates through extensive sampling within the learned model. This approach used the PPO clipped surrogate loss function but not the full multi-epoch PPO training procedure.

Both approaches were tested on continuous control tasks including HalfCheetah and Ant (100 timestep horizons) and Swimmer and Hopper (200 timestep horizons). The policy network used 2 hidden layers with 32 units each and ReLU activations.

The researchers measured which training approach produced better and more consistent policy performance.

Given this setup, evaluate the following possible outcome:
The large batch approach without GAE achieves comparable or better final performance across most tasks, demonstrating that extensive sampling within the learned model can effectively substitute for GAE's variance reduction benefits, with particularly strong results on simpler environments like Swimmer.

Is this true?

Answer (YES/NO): NO